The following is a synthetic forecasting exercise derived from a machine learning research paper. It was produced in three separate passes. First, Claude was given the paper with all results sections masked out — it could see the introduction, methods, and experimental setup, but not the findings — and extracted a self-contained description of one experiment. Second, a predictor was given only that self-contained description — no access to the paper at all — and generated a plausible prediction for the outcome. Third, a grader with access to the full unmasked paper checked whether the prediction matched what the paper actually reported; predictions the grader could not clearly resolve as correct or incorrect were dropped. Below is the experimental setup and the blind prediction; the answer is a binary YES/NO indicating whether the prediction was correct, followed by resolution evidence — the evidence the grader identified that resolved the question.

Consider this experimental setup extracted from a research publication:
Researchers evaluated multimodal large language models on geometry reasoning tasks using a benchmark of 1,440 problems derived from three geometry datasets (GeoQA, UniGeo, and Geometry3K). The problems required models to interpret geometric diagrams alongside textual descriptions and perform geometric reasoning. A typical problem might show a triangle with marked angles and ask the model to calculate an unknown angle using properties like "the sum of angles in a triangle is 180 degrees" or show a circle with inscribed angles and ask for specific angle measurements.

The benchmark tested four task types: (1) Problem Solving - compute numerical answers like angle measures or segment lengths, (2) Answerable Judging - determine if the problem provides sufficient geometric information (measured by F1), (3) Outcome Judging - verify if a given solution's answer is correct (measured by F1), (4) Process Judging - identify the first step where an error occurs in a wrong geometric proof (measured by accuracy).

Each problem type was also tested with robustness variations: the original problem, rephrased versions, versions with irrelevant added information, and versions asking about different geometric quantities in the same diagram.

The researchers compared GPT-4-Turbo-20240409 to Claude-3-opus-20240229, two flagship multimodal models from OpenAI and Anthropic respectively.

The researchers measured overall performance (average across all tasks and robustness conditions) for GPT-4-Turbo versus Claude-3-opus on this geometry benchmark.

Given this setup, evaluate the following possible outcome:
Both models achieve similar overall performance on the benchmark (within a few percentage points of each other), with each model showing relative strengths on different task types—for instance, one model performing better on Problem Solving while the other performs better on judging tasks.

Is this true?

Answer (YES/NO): NO